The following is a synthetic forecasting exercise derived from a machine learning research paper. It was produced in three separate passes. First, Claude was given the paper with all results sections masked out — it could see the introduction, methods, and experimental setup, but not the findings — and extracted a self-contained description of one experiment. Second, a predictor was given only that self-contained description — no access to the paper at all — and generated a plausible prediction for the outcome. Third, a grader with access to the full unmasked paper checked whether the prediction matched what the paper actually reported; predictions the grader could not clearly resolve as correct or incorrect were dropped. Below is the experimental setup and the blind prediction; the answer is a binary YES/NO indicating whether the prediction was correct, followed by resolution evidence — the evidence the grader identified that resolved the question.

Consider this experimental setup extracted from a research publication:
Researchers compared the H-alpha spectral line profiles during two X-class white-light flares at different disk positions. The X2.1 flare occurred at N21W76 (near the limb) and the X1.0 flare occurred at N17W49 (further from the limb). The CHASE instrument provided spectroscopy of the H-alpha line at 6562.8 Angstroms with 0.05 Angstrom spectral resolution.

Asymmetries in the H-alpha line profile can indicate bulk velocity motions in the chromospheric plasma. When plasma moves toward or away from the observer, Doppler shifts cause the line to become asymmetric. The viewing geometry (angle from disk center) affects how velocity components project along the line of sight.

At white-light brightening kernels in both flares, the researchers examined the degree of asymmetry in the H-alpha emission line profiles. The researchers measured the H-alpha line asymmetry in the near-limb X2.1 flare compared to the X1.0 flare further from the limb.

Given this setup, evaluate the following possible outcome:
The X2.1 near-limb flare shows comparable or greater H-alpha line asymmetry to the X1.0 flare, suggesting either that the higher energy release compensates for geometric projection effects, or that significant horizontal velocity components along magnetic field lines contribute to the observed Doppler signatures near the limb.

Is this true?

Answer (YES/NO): NO